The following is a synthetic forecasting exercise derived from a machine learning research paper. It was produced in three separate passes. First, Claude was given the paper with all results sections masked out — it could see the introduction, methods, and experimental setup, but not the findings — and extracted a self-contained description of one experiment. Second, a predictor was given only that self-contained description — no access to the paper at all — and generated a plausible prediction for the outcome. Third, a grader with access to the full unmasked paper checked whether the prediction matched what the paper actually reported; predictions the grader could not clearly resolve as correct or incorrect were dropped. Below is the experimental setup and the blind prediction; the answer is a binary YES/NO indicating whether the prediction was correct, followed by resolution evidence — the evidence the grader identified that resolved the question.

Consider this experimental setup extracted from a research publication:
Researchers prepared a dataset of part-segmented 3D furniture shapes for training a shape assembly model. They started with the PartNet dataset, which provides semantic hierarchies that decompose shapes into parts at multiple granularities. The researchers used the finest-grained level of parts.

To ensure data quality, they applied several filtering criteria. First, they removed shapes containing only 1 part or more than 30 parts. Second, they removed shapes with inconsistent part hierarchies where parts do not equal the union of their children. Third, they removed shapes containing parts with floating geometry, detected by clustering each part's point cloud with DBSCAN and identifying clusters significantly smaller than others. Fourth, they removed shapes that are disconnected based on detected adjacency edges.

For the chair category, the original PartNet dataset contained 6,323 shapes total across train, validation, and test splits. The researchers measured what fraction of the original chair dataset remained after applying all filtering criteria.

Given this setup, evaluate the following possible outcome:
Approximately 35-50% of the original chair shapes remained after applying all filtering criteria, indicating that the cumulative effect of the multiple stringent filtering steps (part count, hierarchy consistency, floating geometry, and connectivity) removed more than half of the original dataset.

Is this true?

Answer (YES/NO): NO